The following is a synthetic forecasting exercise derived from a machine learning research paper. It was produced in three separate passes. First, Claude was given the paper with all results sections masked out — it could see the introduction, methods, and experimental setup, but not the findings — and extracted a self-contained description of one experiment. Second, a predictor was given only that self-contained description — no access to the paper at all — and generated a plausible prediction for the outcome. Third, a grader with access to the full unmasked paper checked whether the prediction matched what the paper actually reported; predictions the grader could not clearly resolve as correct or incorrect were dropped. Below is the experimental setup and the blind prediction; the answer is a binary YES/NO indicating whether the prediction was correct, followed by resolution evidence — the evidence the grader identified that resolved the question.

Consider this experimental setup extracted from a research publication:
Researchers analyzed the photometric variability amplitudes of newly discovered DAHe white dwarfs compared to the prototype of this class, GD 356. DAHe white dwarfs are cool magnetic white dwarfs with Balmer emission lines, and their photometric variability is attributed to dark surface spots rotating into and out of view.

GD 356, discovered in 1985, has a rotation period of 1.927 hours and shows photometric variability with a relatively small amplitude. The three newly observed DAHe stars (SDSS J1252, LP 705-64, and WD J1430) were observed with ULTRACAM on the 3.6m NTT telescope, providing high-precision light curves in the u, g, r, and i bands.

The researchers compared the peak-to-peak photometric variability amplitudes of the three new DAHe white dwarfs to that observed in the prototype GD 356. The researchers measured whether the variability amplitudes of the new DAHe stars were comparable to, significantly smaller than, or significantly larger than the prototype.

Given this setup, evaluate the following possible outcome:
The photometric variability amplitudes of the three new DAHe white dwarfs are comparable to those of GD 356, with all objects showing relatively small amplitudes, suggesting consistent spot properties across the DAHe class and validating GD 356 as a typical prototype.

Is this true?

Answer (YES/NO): NO